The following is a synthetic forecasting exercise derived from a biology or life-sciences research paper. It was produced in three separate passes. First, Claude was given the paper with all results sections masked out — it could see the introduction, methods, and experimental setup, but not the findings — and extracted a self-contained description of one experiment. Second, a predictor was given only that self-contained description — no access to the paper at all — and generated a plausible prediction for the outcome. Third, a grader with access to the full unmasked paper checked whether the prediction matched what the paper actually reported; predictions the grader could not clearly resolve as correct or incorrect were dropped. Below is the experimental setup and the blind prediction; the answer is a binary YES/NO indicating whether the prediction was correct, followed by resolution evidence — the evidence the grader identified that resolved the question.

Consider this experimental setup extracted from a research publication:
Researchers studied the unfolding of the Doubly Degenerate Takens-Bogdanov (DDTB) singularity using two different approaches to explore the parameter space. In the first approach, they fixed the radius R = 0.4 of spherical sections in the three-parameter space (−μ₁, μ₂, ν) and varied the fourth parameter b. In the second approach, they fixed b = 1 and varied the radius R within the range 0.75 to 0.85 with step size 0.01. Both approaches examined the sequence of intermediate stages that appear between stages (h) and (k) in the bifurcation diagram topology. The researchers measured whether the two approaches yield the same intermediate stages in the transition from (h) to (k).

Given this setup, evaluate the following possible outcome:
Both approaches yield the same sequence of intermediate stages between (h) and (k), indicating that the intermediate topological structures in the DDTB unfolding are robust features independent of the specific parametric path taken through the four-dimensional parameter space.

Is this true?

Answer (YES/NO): YES